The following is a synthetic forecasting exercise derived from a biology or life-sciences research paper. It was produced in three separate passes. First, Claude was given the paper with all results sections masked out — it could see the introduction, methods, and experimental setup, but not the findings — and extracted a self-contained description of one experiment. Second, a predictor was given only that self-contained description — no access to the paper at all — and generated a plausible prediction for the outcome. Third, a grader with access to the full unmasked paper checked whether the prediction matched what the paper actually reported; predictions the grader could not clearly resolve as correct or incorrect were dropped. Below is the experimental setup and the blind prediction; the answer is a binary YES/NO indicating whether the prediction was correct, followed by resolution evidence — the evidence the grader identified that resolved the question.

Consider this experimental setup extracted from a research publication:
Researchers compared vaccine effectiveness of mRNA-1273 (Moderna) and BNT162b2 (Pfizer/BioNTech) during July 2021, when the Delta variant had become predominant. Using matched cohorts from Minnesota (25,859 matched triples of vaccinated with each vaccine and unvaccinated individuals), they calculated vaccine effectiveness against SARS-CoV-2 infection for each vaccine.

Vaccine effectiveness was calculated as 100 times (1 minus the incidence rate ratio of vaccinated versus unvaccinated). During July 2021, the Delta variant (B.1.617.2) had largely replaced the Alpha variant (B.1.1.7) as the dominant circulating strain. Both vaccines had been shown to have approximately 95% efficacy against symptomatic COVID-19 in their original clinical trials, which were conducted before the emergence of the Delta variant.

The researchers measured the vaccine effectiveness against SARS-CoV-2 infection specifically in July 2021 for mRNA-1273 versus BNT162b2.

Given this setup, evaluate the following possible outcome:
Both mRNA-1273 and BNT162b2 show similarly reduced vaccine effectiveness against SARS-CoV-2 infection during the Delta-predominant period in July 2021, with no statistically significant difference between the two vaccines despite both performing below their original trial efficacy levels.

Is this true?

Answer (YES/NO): NO